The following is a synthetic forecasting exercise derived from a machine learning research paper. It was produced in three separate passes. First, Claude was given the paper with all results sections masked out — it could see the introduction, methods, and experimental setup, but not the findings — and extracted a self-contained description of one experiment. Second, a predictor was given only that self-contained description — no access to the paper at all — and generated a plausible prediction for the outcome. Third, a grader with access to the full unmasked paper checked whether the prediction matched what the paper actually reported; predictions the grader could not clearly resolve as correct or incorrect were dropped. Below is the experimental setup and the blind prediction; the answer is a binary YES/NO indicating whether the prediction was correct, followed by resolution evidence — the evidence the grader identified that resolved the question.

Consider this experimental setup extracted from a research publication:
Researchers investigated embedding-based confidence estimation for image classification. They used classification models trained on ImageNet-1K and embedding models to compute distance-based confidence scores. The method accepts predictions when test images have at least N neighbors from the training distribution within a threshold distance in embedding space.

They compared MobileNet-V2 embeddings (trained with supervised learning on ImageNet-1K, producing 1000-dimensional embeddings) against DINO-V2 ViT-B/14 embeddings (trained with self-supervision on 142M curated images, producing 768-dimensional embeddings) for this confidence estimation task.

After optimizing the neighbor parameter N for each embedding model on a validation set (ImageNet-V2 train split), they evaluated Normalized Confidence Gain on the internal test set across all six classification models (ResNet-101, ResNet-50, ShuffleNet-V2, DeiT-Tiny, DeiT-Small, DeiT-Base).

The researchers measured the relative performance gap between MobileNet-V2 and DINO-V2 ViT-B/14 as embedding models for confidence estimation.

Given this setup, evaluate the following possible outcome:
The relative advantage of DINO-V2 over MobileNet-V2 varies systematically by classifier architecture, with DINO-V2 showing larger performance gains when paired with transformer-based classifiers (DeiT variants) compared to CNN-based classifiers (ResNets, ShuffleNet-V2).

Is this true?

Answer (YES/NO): NO